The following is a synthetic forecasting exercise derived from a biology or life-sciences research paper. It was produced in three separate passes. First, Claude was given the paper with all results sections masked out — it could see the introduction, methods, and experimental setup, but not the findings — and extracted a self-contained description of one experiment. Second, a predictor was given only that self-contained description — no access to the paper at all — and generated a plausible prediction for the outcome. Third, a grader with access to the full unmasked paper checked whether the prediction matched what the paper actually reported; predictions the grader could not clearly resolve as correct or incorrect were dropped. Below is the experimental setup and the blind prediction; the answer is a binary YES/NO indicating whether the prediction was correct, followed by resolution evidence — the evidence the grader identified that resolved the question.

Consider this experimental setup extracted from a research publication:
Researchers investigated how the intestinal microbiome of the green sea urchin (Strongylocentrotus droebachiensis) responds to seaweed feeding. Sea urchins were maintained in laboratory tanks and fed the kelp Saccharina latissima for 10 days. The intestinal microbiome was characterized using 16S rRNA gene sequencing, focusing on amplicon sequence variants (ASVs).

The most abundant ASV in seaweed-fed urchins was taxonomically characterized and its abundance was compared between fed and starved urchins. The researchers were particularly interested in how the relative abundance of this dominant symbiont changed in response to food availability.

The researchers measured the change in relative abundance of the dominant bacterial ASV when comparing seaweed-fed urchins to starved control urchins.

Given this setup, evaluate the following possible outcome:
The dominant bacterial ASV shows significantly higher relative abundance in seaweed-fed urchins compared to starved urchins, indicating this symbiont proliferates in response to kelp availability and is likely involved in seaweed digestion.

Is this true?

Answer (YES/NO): YES